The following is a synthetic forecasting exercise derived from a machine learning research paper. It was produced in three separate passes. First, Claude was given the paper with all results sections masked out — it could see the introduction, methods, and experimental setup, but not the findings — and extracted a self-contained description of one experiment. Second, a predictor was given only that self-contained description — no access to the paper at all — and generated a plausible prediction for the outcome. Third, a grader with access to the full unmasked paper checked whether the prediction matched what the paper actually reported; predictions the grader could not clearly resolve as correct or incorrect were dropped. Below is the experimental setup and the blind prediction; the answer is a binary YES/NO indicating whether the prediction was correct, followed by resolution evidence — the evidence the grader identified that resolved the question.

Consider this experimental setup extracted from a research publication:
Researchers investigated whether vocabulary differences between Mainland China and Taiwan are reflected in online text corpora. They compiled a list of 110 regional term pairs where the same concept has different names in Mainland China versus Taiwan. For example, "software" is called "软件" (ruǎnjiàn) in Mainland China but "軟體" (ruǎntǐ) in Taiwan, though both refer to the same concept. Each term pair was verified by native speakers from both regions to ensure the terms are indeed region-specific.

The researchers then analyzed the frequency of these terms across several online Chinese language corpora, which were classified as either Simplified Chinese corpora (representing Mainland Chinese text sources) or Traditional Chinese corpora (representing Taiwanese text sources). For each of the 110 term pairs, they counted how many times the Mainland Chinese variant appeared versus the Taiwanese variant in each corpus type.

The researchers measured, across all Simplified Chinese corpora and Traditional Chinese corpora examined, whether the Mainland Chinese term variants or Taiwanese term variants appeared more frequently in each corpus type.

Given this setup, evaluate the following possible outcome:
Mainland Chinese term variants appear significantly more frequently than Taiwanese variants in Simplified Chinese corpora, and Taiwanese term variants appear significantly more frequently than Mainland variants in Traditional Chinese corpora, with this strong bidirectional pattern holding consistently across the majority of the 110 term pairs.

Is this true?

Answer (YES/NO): YES